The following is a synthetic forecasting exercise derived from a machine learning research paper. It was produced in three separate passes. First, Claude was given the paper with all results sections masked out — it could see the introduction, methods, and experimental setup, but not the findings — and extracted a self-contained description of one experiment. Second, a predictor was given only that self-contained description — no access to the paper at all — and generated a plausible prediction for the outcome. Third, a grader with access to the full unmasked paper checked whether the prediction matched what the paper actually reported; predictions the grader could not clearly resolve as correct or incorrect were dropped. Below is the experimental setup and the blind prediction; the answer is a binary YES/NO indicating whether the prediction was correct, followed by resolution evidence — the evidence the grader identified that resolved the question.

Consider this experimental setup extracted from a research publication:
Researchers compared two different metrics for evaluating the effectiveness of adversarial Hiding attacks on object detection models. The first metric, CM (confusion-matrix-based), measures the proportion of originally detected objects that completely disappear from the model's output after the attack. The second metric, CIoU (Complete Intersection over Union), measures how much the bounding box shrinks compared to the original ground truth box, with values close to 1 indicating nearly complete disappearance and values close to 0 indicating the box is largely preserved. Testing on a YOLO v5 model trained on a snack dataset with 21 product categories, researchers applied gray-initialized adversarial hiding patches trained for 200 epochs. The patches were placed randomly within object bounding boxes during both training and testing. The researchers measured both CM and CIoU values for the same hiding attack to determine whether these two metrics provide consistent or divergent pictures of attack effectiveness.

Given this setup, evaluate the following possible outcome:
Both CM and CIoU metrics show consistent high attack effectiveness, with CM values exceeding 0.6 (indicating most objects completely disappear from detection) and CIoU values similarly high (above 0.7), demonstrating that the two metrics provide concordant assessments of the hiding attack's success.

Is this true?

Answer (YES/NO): YES